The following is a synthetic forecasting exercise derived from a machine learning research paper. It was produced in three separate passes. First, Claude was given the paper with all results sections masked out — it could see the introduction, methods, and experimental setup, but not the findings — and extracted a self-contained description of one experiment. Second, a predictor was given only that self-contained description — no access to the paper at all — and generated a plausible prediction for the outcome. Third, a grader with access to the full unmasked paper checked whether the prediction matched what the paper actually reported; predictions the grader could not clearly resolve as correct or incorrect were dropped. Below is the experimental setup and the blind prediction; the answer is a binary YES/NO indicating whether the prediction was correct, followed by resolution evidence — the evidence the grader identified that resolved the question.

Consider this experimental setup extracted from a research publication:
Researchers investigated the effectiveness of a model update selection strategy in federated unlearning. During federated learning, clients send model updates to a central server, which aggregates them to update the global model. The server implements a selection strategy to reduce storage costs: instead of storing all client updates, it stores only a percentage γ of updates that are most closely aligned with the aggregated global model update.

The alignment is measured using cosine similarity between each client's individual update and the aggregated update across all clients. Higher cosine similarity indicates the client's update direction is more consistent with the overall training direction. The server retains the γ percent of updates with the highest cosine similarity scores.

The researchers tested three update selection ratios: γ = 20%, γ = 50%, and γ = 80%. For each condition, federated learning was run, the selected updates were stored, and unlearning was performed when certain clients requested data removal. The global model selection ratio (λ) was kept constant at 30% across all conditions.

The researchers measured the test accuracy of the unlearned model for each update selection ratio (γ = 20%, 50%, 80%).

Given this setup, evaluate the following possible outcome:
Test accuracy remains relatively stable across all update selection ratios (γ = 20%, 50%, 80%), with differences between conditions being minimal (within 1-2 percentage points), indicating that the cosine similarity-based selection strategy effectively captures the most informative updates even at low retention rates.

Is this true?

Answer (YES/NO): NO